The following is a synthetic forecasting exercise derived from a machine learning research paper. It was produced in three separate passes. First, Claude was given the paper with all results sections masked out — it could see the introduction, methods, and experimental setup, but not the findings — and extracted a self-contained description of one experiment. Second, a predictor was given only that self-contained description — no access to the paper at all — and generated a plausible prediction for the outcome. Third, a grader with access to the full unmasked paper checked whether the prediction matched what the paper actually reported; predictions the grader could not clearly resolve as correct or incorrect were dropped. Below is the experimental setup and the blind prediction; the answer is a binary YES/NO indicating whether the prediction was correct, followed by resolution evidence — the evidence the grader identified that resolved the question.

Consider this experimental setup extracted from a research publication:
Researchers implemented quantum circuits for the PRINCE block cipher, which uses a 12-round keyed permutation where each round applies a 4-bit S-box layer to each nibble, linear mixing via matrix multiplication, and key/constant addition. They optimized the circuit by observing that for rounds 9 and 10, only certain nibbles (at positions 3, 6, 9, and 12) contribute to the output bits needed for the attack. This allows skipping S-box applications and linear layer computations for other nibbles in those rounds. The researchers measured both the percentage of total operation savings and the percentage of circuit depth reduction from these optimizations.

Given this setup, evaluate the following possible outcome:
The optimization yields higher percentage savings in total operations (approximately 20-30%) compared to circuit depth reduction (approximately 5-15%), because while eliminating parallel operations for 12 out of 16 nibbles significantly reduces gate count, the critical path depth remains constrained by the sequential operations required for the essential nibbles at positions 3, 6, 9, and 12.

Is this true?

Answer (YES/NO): NO